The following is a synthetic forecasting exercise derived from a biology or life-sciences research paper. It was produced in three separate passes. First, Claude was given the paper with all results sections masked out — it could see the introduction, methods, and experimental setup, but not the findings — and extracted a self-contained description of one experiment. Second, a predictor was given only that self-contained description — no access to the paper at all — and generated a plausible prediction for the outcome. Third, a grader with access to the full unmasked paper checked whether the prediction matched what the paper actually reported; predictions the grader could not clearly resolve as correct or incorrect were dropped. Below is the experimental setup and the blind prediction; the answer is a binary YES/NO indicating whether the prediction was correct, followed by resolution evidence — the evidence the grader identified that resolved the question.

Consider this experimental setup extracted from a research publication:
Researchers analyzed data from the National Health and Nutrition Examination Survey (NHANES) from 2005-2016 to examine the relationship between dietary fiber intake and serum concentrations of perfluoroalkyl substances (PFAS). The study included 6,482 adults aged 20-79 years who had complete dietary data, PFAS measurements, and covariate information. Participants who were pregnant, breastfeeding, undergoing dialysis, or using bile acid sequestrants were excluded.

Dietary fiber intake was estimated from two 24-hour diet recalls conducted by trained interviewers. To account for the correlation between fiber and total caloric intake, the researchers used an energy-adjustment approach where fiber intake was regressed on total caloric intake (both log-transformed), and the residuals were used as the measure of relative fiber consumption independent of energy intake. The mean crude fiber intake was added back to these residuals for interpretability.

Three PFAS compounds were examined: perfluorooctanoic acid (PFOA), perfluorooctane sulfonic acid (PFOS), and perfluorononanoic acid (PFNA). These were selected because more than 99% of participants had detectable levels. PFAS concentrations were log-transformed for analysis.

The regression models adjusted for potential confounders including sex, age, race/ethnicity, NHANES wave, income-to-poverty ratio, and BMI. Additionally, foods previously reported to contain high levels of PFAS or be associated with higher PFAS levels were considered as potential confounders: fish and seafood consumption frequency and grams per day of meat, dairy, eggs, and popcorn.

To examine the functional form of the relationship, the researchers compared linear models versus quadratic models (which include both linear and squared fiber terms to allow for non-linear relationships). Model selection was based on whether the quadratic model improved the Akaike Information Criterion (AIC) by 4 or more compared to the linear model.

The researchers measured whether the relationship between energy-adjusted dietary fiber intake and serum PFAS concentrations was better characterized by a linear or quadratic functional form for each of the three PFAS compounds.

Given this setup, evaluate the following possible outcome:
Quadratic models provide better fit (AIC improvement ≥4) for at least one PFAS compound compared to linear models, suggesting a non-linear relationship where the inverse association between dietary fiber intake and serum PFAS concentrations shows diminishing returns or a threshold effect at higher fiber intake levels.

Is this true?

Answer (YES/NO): YES